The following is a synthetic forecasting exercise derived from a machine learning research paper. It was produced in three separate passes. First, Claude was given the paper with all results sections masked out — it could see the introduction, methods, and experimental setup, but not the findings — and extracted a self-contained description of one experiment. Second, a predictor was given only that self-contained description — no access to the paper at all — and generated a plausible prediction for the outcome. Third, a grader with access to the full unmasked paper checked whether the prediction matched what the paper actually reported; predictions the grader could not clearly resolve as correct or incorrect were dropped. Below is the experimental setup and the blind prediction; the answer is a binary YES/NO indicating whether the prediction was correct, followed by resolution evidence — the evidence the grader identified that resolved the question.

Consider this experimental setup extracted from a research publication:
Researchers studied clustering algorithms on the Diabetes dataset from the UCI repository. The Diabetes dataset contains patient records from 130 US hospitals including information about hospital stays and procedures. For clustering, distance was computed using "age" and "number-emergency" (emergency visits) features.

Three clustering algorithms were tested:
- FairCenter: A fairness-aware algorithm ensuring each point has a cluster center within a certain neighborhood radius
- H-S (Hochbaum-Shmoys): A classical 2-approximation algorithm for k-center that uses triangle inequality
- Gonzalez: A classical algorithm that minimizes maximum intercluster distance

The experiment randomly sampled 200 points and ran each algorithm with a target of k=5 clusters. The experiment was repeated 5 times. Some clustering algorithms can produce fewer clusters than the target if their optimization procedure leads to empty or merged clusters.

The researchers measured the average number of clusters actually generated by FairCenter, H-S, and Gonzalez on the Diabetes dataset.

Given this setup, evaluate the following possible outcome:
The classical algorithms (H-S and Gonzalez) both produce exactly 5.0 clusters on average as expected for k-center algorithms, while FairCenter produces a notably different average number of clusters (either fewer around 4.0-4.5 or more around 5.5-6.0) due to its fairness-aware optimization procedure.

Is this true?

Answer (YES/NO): NO